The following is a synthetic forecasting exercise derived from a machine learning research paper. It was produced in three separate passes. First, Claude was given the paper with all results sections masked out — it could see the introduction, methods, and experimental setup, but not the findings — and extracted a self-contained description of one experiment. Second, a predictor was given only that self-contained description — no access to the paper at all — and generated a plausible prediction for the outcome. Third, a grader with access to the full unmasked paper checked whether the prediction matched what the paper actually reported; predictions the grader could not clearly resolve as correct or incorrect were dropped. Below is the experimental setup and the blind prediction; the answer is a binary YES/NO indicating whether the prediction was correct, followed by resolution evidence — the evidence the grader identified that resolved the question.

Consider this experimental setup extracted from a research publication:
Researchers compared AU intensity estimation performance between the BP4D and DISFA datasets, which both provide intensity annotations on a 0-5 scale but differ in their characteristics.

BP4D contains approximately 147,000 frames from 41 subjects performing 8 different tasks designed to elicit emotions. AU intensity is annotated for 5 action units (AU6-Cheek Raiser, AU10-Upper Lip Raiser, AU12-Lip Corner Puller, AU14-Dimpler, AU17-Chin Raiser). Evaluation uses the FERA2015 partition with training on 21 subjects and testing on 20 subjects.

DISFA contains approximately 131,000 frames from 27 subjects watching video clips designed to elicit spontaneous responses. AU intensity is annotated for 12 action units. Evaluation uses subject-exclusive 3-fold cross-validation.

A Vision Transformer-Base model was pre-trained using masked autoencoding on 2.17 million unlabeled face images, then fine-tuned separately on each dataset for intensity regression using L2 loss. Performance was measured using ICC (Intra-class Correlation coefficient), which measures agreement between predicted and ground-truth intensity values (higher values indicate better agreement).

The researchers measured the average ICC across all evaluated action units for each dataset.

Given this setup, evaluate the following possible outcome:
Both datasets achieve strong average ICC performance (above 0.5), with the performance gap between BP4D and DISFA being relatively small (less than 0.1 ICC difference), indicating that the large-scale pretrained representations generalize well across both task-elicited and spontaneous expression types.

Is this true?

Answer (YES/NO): YES